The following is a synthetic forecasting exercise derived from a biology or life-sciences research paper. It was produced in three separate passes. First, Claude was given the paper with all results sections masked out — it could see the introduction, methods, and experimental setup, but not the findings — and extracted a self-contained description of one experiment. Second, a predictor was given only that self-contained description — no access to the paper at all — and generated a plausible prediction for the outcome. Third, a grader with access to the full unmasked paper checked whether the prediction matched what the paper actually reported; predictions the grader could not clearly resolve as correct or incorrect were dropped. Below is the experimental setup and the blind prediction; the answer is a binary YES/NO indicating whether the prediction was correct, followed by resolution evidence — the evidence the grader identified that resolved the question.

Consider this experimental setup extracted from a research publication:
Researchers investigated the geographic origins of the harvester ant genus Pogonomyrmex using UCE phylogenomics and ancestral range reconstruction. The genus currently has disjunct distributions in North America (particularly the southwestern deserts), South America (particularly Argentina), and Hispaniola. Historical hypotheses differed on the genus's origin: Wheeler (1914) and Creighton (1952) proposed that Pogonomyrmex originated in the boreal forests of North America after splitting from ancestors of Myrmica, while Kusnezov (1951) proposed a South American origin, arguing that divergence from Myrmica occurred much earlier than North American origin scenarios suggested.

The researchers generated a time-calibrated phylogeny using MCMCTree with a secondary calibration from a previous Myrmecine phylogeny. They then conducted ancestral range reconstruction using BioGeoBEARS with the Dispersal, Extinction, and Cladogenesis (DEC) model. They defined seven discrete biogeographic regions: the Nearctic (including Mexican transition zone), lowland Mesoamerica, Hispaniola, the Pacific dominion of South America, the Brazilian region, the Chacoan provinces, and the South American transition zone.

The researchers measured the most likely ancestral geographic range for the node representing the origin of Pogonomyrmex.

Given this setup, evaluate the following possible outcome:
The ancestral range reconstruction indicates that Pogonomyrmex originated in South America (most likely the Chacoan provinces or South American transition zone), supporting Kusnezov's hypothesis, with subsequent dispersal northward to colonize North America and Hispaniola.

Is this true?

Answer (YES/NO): NO